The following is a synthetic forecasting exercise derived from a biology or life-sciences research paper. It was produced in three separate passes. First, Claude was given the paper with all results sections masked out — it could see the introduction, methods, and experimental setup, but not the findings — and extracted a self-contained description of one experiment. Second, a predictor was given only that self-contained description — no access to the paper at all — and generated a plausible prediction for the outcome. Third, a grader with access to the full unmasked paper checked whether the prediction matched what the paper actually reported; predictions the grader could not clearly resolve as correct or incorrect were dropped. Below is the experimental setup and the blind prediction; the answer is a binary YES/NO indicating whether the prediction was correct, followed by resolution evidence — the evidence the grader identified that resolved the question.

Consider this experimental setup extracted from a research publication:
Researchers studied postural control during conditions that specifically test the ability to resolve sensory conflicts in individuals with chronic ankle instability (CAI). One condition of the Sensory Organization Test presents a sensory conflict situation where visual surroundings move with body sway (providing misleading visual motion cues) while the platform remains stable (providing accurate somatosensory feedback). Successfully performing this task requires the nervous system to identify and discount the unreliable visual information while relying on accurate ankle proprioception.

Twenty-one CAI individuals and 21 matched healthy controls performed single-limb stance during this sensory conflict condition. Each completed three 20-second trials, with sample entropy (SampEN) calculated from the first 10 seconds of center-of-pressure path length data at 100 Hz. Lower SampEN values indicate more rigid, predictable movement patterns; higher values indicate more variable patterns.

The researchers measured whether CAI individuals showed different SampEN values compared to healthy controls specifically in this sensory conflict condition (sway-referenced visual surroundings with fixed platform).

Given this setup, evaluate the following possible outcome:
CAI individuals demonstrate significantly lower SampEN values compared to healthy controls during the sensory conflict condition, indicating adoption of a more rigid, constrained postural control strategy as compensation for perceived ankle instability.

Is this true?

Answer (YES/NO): NO